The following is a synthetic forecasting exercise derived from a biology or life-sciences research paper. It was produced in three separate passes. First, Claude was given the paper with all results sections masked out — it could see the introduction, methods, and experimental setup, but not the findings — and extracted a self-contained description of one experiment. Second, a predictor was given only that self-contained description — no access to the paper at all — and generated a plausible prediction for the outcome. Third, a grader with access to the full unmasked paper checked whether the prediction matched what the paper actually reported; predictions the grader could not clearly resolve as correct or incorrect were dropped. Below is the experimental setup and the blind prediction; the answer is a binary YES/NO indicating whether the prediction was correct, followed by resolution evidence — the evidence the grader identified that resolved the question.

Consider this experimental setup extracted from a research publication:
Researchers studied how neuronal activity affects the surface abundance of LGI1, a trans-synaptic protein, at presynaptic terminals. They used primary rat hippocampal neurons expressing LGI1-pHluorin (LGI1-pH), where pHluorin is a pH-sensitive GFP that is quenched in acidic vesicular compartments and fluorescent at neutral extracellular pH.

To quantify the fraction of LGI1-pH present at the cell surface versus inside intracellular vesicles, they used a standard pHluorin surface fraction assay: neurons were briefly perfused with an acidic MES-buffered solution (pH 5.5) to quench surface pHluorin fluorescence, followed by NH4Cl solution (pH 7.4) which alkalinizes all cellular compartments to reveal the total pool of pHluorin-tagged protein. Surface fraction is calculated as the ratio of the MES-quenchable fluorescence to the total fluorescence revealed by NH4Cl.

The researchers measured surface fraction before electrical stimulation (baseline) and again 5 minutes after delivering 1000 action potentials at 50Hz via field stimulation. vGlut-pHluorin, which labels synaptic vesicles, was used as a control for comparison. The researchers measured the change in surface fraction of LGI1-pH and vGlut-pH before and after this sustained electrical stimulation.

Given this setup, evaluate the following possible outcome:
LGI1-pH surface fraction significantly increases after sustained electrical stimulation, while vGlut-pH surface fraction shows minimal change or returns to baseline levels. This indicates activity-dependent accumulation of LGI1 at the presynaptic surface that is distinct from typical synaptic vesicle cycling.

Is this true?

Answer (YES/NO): YES